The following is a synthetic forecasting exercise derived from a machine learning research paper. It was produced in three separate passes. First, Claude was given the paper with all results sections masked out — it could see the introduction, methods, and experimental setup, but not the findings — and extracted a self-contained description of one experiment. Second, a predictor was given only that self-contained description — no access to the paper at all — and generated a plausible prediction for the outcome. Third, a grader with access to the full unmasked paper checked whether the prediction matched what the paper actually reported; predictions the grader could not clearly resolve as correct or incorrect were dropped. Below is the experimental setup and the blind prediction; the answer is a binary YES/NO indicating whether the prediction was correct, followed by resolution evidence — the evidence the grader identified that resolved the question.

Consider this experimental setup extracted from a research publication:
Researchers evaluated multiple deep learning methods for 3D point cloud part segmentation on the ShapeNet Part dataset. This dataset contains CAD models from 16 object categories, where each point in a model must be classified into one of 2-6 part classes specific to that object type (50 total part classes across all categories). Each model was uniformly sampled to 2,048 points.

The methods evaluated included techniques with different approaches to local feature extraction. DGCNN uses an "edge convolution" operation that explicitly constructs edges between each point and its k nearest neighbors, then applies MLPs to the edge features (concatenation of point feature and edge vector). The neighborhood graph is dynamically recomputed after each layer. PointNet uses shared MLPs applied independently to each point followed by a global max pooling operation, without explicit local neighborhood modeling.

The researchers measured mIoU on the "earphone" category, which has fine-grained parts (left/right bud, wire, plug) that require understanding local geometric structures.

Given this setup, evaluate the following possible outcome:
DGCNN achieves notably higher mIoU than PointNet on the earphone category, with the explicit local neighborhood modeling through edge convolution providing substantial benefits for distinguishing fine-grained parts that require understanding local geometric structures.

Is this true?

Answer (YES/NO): YES